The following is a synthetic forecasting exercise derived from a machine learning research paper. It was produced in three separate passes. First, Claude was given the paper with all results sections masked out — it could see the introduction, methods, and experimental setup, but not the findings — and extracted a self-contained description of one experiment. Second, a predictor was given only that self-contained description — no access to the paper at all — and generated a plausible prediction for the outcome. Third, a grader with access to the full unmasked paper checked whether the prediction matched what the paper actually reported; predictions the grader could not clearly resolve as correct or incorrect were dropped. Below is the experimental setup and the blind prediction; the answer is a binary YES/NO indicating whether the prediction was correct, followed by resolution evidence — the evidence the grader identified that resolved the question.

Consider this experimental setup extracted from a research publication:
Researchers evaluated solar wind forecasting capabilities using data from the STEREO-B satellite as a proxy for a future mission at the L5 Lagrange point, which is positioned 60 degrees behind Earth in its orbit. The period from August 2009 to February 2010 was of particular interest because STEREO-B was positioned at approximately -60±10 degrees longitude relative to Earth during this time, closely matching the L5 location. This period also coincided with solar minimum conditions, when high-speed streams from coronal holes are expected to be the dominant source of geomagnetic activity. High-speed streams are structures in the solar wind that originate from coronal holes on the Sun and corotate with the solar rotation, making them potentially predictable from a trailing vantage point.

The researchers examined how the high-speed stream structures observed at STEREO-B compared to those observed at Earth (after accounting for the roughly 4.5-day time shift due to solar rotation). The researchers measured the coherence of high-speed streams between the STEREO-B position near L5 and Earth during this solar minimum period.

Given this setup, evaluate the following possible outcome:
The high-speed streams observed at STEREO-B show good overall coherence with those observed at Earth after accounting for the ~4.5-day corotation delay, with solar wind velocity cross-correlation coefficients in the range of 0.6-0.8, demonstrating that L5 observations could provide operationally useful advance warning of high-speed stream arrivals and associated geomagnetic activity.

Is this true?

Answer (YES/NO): NO